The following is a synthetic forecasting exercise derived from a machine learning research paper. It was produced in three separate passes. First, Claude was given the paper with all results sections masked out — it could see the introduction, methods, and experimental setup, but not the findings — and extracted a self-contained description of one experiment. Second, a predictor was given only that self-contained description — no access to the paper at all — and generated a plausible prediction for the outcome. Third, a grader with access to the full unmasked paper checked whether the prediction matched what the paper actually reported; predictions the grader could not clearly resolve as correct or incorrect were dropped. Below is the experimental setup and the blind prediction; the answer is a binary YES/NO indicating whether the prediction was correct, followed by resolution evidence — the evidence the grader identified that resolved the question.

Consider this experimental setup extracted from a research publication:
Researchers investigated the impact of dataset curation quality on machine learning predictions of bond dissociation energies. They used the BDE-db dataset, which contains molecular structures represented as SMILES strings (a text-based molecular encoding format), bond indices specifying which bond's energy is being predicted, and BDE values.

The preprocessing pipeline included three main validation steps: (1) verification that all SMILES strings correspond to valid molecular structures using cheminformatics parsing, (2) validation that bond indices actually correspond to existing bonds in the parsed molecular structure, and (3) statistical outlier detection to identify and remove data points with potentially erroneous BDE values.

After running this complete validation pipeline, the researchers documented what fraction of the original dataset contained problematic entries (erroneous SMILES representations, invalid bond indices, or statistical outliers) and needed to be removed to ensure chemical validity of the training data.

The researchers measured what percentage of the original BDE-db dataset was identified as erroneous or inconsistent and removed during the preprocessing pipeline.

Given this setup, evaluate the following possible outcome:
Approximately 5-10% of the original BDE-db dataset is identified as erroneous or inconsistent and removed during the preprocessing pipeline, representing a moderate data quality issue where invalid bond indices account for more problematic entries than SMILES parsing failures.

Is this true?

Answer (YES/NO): NO